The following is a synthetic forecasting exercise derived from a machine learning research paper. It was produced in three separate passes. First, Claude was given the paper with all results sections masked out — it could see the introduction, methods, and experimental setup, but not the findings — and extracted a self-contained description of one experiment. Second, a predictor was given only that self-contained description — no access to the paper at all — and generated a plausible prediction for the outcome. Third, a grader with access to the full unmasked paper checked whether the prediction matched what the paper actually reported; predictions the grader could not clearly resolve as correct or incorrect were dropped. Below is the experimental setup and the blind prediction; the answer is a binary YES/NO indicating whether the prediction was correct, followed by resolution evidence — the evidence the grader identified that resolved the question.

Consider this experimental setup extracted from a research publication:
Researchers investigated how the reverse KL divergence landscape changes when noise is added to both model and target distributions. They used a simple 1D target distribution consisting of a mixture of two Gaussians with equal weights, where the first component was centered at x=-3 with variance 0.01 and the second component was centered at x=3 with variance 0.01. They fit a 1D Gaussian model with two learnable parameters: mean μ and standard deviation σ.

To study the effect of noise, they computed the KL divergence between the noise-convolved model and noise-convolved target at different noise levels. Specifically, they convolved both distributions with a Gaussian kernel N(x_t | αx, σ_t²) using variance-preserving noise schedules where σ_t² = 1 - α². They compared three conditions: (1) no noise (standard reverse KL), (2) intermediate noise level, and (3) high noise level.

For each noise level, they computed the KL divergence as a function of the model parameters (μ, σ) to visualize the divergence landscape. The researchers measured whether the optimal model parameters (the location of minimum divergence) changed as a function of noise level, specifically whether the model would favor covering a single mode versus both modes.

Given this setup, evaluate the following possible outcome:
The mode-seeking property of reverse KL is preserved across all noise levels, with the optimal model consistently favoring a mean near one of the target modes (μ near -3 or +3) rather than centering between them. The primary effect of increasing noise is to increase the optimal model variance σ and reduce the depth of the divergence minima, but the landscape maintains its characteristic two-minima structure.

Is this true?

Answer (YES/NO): NO